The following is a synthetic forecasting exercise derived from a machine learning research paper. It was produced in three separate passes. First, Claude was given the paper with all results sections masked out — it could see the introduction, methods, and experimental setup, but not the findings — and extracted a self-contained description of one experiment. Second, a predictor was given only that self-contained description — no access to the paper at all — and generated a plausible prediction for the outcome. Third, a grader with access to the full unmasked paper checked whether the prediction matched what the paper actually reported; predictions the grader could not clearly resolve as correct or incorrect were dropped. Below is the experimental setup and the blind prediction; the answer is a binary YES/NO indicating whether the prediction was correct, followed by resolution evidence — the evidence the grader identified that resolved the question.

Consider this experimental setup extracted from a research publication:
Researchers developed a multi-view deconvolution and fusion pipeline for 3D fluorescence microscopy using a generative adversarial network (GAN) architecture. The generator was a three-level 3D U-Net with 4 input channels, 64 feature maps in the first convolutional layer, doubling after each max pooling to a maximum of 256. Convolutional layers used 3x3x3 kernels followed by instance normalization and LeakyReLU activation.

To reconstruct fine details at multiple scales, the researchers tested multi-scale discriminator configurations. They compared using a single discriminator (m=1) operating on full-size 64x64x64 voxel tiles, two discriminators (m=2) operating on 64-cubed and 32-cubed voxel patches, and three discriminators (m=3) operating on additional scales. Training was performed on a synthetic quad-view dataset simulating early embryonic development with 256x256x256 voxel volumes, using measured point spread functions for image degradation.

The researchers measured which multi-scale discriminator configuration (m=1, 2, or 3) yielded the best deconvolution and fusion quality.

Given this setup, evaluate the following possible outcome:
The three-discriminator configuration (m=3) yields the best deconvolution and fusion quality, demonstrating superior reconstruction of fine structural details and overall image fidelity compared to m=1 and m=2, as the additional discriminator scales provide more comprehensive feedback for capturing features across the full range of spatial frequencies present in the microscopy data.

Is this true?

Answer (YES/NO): NO